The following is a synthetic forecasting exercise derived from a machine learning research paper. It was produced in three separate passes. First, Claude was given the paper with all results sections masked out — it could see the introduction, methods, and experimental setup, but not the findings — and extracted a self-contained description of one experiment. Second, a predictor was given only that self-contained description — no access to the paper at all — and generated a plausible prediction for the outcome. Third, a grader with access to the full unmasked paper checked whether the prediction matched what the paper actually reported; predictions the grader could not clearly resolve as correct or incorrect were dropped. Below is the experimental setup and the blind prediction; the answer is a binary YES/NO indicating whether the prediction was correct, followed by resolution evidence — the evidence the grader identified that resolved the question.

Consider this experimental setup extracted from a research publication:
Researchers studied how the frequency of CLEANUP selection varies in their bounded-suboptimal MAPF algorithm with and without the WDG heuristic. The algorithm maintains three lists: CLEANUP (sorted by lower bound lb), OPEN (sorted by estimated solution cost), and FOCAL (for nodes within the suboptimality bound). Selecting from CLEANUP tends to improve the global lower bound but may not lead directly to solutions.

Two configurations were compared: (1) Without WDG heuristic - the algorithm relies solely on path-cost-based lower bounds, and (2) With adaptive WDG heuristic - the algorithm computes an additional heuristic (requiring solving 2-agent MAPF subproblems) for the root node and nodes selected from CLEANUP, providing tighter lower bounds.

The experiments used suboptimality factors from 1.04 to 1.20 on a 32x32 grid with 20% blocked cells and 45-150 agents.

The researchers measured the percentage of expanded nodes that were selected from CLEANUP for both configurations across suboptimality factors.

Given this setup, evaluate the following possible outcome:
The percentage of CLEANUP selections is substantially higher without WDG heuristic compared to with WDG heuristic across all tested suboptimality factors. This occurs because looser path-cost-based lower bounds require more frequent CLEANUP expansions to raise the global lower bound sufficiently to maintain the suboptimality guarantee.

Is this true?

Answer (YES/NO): YES